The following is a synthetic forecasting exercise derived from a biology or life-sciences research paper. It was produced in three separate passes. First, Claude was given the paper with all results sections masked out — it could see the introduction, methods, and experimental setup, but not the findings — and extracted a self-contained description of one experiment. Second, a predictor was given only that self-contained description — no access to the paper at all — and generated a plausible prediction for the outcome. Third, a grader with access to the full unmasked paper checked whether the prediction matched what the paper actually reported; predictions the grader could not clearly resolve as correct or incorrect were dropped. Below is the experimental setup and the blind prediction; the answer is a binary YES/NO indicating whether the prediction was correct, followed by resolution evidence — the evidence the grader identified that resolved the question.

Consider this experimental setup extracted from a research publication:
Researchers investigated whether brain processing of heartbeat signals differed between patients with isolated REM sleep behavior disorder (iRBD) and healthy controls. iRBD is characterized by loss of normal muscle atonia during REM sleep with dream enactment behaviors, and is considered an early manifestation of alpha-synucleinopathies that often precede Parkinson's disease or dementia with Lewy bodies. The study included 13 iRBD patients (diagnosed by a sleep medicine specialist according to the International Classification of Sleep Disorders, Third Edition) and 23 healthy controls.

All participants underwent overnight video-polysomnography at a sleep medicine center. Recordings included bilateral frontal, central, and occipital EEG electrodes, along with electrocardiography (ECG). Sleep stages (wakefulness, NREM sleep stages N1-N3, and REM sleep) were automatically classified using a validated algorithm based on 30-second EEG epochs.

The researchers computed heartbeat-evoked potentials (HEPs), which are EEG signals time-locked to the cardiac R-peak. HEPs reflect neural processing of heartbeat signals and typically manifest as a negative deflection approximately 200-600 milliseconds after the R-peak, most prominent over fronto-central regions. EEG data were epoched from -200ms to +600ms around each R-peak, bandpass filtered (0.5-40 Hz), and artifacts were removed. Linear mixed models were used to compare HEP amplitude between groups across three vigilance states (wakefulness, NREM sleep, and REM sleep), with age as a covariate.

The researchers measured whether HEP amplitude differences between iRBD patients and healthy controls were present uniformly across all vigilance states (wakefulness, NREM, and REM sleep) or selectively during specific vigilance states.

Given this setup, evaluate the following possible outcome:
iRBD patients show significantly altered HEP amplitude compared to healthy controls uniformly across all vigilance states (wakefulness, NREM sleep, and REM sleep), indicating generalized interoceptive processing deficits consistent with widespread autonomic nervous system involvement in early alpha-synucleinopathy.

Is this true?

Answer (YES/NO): NO